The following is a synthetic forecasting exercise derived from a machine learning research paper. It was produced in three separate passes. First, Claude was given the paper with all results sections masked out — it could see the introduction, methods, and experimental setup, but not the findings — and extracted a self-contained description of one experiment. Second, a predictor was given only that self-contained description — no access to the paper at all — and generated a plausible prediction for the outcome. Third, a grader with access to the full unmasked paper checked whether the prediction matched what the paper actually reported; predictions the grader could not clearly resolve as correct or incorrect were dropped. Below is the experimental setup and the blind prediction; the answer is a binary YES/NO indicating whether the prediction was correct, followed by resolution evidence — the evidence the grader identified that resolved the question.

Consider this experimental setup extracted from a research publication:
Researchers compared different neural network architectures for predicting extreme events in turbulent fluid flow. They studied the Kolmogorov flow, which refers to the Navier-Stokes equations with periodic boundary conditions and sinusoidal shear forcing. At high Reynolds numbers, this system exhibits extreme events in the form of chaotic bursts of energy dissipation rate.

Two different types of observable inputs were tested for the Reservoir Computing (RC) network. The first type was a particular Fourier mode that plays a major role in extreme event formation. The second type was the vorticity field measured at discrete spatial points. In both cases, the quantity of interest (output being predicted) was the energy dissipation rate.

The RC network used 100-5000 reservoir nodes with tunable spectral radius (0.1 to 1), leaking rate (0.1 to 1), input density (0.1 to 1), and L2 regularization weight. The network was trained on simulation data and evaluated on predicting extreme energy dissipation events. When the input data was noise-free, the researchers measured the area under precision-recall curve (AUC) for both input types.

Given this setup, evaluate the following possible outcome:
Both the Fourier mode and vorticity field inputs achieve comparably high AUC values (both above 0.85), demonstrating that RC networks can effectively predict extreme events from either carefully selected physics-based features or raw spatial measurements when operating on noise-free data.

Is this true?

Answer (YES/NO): NO